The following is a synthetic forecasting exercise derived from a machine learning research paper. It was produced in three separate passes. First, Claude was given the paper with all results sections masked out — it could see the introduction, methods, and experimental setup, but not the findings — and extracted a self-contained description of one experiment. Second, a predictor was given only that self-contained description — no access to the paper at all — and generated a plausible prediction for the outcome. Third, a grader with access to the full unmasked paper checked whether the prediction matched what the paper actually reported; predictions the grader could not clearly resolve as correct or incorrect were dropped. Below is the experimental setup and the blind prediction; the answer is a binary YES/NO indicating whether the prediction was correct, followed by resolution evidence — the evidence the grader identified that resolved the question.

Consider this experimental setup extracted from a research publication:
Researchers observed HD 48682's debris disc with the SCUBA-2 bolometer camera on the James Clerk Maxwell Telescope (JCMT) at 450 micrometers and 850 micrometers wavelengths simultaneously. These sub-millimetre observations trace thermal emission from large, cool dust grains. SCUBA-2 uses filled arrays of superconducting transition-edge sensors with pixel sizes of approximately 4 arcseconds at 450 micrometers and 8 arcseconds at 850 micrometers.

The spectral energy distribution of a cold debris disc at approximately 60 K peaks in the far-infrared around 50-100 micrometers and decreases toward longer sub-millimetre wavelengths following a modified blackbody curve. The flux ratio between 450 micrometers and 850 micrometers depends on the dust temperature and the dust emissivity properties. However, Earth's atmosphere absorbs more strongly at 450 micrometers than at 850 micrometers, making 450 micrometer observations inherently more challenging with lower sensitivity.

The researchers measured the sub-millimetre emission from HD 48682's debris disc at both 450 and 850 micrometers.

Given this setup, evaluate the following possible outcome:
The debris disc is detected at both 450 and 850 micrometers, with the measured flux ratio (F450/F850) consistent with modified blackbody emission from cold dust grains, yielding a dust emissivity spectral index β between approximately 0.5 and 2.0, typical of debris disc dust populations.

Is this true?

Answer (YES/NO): NO